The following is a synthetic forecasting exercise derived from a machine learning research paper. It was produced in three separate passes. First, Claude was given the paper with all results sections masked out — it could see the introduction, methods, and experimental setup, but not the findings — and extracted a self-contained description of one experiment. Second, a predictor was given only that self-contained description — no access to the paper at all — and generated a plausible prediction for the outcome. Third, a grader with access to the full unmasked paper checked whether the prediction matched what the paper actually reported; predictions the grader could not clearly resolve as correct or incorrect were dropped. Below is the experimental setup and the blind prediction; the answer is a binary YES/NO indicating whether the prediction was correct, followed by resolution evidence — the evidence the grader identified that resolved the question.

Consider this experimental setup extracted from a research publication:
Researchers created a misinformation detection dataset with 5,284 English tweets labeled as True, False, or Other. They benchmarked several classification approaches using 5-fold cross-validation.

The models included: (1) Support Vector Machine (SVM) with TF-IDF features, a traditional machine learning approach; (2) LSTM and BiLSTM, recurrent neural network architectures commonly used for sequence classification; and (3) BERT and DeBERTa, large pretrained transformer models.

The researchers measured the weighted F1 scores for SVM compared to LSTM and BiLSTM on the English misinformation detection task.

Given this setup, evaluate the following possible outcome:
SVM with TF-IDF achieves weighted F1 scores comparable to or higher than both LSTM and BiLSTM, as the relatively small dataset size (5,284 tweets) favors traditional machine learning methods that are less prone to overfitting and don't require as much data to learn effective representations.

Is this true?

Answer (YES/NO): YES